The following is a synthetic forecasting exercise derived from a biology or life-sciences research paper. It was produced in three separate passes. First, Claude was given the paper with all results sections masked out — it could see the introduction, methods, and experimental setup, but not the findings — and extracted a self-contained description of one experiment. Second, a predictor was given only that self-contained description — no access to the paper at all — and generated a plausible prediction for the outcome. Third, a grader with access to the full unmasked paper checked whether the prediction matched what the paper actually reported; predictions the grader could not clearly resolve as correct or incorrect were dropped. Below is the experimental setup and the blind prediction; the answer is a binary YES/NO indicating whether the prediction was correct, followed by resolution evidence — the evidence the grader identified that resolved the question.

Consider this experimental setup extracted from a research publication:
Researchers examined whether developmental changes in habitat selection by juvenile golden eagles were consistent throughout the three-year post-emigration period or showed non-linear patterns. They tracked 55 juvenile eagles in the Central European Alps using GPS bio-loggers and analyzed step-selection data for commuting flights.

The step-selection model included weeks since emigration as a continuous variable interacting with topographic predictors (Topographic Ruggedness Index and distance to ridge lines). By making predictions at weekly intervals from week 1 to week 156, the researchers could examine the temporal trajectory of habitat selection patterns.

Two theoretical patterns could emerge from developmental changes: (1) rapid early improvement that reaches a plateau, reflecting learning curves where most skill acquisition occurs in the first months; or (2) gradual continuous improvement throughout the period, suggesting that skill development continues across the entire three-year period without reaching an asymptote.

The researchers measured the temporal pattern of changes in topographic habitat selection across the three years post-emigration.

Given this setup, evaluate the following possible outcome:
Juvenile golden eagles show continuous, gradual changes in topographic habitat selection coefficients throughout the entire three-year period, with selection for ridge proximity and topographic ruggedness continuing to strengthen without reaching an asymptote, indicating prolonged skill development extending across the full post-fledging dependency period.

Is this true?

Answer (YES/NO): NO